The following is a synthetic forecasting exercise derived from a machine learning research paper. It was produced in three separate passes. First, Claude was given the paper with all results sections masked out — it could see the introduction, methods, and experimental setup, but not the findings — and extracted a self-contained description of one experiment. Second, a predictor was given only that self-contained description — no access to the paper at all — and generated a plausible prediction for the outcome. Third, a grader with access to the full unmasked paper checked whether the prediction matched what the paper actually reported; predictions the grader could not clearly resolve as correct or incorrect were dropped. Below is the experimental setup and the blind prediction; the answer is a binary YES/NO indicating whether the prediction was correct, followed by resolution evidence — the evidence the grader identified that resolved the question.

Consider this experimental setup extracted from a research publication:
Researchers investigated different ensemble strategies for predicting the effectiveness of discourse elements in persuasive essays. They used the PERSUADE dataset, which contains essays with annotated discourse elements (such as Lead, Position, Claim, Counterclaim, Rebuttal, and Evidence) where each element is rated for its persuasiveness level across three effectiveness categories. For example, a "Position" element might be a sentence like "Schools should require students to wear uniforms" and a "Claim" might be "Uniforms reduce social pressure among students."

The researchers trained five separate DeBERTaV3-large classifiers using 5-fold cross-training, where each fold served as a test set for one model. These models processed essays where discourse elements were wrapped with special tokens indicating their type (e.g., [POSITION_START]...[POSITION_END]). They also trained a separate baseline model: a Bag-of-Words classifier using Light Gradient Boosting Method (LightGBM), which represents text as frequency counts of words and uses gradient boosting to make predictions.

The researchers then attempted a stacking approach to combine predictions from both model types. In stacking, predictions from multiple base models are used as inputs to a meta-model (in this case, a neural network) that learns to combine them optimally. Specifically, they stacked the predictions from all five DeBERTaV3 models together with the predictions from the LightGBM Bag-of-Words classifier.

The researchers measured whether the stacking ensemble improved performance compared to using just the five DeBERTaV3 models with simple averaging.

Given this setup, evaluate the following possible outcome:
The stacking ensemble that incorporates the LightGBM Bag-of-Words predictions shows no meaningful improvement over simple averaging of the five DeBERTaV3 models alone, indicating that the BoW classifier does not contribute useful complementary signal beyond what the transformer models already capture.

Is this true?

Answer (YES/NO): YES